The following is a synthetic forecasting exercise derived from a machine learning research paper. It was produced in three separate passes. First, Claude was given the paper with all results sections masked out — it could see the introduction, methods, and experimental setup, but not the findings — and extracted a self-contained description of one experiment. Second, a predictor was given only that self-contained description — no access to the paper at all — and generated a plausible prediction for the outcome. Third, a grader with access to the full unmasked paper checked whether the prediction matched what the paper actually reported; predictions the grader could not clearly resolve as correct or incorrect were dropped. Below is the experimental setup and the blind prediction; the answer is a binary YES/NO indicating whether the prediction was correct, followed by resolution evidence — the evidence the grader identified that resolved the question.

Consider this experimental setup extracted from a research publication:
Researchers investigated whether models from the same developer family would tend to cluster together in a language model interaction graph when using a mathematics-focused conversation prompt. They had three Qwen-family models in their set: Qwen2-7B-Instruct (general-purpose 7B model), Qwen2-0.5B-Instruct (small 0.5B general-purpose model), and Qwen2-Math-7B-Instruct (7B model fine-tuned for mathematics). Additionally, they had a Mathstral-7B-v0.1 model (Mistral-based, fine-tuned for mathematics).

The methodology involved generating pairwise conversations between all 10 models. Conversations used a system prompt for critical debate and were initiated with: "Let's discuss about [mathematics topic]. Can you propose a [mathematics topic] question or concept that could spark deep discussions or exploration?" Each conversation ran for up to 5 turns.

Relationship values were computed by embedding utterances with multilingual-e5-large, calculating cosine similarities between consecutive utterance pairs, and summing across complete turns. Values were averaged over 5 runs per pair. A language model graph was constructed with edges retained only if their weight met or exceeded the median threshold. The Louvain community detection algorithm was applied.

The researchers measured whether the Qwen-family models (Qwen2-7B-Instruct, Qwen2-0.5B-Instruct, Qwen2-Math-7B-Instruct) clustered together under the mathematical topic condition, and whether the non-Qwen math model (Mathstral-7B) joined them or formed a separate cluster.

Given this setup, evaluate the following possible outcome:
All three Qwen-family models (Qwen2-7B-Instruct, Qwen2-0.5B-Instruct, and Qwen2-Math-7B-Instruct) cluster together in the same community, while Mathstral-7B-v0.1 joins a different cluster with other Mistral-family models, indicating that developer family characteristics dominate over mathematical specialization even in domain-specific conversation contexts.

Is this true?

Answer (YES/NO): NO